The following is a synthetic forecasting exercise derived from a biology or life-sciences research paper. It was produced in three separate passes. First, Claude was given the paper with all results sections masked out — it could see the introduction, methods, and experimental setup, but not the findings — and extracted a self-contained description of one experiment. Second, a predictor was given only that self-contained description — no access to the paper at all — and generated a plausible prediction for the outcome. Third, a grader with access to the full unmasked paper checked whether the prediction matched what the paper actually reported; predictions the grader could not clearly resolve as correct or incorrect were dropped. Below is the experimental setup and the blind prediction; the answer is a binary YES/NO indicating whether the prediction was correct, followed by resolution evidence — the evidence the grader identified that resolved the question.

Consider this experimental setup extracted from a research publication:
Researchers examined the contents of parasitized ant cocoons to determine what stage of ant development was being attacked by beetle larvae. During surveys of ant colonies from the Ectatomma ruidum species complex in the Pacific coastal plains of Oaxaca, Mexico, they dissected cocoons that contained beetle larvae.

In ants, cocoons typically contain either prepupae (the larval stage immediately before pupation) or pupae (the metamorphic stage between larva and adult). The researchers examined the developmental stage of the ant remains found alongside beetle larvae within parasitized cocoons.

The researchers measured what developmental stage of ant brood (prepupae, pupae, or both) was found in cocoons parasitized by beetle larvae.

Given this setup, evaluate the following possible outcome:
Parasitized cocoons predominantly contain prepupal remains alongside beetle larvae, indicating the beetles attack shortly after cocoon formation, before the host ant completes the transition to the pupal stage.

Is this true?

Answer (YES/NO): NO